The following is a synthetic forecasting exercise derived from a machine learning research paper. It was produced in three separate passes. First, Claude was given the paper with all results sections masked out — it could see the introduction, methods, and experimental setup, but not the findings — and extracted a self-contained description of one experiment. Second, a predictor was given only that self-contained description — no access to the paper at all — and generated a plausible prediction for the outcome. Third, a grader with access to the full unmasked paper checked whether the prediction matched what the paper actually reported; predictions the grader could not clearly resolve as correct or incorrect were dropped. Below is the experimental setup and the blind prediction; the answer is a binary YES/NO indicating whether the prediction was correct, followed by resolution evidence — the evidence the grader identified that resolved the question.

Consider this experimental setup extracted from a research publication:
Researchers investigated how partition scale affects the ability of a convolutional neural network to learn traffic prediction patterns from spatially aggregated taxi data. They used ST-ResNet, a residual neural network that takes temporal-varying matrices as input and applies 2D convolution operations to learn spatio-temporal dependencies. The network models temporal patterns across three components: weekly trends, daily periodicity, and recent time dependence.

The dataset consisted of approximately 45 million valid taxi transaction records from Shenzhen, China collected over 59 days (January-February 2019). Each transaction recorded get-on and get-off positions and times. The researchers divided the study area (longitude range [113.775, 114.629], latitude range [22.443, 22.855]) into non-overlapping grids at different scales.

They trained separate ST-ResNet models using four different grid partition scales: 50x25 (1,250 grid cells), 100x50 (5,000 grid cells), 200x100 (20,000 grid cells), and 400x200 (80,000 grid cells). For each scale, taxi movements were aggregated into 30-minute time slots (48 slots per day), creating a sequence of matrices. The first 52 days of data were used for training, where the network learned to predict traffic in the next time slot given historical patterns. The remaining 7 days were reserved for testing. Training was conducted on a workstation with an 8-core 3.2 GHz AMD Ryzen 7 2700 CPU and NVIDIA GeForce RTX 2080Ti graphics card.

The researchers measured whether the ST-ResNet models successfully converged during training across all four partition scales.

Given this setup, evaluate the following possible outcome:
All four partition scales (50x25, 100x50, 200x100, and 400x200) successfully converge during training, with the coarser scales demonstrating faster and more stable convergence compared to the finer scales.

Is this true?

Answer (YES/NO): NO